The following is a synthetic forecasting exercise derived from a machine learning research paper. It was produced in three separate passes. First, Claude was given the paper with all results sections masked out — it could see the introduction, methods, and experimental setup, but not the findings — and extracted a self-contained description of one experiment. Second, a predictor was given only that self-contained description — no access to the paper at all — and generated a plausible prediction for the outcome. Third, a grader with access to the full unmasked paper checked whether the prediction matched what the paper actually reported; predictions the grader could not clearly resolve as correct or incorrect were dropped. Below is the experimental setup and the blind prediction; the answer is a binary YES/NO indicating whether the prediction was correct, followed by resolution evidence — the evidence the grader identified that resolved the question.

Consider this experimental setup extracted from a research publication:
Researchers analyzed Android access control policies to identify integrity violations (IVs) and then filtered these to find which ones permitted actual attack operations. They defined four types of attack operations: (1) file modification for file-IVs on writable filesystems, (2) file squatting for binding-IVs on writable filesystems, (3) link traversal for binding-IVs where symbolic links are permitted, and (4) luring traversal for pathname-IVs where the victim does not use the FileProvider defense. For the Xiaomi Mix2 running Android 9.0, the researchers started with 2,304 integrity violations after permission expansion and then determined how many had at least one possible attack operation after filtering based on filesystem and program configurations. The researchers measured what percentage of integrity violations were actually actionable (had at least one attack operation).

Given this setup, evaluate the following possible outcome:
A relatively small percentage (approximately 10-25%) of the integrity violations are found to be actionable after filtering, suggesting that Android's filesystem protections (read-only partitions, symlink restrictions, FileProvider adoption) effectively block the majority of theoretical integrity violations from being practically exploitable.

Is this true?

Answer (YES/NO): NO